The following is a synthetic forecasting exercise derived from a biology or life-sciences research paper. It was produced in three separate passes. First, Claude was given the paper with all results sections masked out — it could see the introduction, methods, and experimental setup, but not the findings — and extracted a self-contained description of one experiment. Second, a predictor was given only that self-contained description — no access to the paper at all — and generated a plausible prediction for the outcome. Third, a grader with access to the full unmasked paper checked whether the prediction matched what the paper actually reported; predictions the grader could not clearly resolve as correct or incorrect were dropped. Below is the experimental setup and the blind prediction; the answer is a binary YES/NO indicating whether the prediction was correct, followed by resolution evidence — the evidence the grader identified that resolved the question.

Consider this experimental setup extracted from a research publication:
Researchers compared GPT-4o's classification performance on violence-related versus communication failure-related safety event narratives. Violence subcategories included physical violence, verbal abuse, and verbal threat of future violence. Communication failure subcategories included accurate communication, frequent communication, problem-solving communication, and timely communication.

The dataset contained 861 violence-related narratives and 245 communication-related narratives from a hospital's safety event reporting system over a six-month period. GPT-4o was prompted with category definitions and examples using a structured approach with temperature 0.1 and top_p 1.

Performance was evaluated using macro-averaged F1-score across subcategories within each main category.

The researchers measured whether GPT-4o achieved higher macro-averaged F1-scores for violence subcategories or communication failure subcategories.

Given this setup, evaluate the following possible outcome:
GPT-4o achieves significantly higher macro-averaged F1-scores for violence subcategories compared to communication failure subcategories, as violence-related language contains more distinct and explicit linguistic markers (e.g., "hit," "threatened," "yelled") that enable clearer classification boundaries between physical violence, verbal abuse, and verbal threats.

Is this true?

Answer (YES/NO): NO